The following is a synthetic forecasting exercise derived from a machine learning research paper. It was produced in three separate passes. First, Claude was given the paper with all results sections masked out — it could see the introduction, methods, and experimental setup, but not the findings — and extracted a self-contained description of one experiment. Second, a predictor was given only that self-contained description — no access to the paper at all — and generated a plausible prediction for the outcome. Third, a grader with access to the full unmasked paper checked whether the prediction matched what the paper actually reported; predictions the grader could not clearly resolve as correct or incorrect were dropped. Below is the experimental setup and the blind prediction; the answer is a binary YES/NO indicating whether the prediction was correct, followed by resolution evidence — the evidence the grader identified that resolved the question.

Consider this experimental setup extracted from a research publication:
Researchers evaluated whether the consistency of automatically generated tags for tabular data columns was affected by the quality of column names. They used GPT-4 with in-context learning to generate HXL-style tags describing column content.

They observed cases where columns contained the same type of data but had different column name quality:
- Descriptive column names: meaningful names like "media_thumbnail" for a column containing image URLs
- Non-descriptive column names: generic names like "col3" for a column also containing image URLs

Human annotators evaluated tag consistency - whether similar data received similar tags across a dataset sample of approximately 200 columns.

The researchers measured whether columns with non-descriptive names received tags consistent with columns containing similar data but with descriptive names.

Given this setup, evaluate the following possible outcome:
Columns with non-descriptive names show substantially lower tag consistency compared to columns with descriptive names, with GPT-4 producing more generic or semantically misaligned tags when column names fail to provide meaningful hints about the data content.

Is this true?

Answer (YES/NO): NO